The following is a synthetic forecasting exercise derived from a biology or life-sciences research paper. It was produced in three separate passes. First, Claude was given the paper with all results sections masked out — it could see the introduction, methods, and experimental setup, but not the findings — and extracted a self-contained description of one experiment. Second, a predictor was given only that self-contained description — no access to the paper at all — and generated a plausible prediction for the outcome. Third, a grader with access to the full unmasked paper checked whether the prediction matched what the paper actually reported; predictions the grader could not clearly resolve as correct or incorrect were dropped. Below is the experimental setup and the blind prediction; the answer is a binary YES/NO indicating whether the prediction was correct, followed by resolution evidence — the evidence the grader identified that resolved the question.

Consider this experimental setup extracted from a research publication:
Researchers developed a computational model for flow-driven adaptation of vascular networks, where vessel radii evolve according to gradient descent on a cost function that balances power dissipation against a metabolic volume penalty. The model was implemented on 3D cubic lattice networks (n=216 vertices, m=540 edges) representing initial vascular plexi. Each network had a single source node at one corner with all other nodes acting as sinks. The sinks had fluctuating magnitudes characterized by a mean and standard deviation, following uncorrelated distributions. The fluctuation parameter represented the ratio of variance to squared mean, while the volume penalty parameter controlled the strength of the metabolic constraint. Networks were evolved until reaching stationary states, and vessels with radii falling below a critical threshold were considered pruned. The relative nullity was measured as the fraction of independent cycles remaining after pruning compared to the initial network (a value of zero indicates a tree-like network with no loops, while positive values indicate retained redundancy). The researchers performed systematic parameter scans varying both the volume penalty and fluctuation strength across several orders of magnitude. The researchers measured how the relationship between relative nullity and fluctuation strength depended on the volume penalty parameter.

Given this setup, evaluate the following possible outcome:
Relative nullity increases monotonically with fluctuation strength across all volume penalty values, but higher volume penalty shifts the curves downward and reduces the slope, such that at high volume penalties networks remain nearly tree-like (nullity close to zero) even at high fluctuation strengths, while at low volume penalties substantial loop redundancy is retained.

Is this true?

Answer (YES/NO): NO